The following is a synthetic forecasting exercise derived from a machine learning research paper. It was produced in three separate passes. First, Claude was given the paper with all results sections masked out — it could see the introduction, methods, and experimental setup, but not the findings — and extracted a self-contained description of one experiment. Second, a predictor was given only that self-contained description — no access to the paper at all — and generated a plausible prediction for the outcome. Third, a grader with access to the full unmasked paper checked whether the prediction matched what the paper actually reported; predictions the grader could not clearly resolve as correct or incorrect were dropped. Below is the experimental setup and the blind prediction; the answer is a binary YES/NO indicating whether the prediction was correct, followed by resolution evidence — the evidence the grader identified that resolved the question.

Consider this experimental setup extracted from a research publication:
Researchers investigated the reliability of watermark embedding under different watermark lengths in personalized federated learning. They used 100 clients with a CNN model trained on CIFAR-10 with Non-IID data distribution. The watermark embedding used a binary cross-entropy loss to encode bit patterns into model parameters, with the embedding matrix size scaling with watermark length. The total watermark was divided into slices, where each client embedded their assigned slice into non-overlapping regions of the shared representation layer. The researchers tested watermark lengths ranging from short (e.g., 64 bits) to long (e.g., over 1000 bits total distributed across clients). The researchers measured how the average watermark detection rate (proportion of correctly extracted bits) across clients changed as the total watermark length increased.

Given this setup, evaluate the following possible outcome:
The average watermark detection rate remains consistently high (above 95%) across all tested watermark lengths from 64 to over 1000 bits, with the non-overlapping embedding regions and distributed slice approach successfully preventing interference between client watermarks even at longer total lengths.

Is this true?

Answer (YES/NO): YES